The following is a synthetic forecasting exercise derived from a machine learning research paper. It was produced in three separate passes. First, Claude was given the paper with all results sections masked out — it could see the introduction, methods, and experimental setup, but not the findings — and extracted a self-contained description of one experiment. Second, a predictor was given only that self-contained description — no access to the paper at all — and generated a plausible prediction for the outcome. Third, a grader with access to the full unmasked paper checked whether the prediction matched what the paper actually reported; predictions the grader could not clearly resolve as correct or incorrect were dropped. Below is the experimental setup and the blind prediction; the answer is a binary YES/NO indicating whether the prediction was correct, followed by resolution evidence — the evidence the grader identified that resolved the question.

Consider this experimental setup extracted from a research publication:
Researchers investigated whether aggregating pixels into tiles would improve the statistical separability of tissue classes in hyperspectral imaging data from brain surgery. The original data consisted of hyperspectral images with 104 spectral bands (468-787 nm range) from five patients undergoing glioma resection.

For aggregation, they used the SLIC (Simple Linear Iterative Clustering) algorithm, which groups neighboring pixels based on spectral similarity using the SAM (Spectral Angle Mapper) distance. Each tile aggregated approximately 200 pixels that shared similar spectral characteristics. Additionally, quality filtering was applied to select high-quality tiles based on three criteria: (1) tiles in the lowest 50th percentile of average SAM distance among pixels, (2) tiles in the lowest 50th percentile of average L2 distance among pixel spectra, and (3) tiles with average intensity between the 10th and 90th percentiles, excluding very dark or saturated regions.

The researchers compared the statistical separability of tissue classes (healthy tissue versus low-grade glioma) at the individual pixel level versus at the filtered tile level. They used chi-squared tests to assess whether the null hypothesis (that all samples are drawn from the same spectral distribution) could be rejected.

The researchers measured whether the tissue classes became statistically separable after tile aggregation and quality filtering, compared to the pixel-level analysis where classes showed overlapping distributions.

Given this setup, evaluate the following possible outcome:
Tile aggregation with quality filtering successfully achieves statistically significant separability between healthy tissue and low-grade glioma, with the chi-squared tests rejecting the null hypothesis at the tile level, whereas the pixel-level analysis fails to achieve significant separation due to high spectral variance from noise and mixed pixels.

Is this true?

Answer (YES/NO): YES